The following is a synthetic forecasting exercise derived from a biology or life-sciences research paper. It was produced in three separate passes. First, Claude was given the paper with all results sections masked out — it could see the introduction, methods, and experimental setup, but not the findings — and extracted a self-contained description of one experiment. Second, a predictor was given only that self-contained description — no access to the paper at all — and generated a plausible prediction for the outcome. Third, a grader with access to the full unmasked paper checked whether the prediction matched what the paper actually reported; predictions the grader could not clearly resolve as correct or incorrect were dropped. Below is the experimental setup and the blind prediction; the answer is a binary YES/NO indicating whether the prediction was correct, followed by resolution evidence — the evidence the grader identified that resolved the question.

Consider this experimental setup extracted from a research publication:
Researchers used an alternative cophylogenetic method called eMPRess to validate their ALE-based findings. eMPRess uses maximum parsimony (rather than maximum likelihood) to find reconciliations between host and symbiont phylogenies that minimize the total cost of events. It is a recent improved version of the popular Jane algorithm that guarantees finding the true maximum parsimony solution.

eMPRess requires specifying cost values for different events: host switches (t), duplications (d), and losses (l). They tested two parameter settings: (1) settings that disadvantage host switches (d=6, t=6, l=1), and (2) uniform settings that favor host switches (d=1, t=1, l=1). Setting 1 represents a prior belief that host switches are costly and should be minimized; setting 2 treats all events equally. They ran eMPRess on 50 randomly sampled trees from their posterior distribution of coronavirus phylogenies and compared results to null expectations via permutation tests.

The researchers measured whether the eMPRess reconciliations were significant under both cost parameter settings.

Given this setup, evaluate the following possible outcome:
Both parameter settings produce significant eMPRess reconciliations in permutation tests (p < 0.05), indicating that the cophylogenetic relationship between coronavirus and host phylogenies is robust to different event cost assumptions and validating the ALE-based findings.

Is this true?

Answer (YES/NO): YES